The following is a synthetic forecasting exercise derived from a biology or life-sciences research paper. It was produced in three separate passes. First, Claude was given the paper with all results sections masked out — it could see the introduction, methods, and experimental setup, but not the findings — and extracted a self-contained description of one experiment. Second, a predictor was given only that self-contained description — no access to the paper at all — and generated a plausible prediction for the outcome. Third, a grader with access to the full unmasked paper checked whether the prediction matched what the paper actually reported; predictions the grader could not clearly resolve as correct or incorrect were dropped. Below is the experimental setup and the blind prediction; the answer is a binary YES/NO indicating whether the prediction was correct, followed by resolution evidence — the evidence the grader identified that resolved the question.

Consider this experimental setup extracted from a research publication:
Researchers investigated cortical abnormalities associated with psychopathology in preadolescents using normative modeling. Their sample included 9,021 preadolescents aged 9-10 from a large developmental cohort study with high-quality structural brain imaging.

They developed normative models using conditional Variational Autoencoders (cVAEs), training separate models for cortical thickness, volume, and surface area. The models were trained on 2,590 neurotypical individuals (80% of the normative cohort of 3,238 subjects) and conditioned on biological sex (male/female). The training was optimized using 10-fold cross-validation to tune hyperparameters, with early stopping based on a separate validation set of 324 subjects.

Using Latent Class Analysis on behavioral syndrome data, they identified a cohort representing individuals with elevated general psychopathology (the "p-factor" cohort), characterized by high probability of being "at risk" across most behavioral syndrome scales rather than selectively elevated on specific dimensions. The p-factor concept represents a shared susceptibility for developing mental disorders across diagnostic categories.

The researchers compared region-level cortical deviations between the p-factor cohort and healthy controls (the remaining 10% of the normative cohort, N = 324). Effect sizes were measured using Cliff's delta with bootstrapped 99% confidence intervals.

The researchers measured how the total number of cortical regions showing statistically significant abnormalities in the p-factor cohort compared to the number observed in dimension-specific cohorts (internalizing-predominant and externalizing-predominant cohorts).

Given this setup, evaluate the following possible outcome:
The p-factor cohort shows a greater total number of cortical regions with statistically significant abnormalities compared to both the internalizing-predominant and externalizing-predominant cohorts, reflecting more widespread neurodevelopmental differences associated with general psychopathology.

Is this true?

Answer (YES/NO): YES